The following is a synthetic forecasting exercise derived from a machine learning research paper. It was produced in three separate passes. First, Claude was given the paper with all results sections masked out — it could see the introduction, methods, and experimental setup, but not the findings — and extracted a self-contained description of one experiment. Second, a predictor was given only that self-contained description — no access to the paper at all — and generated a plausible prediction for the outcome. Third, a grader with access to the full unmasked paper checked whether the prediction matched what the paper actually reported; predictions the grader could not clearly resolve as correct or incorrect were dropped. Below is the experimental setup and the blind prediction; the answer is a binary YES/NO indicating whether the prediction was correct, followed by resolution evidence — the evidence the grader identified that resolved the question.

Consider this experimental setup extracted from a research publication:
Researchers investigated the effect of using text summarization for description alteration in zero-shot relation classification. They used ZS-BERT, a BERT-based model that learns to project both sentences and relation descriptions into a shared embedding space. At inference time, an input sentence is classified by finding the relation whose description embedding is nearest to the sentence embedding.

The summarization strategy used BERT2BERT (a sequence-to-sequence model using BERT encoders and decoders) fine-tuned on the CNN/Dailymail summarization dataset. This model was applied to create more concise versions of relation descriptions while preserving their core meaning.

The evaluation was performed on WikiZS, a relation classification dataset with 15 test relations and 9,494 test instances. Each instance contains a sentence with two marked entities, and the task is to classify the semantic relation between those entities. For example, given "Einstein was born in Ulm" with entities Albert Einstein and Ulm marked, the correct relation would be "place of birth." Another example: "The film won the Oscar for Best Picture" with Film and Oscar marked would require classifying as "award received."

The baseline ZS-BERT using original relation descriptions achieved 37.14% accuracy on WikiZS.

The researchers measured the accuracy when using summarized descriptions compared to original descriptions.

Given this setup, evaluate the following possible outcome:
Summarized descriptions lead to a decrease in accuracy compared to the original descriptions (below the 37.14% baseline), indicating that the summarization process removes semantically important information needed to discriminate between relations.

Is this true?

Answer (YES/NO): YES